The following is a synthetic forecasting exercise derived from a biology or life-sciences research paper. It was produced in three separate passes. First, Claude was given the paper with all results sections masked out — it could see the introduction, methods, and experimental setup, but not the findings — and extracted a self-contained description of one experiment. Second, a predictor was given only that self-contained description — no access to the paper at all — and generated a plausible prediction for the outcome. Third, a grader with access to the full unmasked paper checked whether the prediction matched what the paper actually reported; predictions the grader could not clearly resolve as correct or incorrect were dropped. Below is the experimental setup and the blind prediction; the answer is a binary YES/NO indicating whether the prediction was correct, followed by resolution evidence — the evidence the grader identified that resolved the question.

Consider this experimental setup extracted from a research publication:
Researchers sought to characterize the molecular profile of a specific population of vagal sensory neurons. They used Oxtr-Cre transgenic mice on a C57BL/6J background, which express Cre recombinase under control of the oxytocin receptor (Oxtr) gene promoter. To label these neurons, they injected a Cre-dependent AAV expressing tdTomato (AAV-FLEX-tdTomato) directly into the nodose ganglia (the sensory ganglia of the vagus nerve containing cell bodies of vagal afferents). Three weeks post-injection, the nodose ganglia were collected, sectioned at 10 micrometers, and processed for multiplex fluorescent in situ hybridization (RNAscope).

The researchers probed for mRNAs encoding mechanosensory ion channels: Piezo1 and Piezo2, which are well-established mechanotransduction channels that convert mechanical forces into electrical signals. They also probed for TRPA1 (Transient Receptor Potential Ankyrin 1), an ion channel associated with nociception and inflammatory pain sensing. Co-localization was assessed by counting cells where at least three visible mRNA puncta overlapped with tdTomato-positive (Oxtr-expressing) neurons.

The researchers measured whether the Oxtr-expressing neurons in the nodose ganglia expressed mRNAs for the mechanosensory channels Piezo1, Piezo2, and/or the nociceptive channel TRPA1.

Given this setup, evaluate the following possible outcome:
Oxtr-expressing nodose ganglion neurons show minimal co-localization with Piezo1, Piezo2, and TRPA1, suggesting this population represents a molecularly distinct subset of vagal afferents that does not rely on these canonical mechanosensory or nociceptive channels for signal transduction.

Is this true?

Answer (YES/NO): NO